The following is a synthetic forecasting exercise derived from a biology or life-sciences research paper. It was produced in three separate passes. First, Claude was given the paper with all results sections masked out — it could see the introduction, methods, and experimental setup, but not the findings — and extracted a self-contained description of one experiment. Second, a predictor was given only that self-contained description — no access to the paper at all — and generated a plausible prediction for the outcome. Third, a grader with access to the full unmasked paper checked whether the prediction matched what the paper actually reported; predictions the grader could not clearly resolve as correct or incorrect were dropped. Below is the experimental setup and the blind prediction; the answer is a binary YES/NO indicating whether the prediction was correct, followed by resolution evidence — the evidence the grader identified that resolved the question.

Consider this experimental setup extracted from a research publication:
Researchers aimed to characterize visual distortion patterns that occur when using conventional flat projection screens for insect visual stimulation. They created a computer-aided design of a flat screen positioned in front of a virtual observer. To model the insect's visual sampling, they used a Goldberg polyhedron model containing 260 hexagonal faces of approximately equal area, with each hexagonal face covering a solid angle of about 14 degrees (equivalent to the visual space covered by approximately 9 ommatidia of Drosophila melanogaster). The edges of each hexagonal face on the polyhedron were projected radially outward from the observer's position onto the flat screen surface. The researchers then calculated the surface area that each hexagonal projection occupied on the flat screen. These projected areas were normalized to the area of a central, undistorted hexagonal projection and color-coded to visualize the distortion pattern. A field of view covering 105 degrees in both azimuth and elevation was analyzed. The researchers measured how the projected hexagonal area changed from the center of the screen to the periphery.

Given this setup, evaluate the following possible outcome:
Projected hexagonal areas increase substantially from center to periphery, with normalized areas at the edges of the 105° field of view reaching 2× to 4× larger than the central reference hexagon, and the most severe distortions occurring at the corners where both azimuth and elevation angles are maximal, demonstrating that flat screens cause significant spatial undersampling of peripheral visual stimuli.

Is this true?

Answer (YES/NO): NO